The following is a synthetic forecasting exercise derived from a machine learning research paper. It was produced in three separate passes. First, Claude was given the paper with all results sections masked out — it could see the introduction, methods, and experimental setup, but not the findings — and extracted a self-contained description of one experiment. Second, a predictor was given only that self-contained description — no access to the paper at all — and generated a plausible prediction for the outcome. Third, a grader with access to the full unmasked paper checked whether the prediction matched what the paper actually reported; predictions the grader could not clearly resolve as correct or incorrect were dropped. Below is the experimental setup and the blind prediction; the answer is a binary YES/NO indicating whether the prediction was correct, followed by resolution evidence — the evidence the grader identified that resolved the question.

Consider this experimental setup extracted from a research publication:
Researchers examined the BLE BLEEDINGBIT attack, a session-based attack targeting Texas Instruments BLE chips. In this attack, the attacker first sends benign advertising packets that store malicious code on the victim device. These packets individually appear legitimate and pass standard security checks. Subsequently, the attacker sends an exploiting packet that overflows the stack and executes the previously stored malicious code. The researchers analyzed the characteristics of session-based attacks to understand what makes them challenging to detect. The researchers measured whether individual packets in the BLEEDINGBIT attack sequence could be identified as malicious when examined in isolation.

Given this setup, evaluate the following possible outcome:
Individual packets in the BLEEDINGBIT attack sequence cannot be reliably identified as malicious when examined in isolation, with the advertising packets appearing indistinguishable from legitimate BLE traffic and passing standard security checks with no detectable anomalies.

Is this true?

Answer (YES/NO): YES